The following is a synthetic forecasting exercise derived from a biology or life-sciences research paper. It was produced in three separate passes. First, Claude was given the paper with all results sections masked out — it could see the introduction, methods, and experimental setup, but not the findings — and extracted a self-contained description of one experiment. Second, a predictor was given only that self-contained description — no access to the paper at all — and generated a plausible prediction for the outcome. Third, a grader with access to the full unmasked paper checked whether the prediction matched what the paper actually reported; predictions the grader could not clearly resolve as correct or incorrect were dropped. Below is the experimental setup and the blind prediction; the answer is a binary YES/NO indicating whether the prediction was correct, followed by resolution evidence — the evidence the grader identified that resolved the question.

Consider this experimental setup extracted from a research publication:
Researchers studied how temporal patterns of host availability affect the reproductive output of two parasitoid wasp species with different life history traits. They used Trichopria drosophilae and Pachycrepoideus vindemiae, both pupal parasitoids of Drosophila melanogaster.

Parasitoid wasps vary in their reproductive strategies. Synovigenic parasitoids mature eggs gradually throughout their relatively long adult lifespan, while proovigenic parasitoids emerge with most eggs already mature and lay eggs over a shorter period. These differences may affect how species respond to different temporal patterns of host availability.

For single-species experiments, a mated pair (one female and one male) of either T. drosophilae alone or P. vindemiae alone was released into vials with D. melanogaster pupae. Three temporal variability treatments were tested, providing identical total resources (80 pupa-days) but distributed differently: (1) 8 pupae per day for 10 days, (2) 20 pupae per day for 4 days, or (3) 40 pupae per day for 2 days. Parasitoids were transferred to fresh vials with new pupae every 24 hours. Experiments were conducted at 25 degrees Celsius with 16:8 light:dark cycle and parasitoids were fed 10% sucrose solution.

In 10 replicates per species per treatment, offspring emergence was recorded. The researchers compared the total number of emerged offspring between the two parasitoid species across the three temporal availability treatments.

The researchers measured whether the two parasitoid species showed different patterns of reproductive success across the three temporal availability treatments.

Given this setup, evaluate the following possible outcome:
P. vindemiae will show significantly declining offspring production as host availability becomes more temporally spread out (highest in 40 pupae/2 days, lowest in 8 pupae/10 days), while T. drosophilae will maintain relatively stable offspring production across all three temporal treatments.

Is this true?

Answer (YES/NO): NO